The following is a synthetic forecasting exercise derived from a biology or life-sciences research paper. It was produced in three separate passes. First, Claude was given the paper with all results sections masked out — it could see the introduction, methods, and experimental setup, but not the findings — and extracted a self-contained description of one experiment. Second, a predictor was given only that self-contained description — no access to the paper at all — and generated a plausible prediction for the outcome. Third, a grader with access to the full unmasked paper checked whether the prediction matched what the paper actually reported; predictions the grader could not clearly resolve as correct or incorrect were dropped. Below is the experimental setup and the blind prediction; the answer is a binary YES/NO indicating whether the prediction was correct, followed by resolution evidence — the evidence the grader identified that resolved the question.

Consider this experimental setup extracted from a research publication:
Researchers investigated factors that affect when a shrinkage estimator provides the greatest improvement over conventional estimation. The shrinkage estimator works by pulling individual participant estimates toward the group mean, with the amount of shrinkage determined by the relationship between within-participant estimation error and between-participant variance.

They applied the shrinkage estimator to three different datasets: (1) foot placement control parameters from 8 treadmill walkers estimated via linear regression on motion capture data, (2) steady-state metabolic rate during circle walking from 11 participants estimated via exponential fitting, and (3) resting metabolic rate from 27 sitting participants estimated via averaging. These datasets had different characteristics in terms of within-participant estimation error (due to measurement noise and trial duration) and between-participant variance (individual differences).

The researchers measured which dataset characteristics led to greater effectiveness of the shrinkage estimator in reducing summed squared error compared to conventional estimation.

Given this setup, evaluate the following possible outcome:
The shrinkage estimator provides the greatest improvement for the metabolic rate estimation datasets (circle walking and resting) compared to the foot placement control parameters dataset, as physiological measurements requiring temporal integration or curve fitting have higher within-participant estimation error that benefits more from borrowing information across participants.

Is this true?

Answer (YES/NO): NO